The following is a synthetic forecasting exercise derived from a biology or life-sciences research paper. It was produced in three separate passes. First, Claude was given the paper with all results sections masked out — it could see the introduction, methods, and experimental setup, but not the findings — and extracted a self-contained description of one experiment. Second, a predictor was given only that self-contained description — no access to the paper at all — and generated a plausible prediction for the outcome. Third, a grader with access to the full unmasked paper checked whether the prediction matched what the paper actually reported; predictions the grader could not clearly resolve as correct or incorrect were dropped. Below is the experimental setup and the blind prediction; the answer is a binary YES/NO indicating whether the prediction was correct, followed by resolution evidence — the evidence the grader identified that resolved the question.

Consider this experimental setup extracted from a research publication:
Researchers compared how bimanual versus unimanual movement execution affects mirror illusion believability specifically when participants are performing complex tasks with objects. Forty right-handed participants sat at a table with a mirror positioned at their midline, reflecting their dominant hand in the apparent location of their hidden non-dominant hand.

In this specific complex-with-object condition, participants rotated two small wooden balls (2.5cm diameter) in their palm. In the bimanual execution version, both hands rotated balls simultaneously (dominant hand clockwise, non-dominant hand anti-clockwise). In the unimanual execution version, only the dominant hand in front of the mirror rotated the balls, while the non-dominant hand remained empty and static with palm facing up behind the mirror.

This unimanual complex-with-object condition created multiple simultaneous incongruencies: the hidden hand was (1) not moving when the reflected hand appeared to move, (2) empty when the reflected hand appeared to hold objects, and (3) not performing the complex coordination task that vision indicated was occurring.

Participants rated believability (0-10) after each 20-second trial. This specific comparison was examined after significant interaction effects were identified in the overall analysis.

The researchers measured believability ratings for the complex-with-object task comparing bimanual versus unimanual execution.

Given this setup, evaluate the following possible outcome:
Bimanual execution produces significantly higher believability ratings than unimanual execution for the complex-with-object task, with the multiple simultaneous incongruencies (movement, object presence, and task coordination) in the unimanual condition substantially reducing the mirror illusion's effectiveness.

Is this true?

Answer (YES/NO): NO